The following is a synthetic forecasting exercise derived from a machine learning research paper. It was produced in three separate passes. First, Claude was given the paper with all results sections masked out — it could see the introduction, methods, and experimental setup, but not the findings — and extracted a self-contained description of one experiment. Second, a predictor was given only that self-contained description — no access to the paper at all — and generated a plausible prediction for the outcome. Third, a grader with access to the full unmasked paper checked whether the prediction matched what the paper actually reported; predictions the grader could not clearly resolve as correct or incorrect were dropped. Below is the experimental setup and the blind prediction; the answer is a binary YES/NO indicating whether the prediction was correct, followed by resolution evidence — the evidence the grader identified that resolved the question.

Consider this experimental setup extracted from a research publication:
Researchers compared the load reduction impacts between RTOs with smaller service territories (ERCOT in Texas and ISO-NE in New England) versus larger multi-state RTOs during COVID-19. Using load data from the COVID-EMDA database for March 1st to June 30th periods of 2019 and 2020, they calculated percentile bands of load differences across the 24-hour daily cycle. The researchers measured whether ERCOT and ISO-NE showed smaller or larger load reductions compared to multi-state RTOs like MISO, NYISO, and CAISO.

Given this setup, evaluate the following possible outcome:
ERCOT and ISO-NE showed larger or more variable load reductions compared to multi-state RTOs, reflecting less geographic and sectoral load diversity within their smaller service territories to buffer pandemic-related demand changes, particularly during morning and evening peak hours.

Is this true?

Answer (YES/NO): NO